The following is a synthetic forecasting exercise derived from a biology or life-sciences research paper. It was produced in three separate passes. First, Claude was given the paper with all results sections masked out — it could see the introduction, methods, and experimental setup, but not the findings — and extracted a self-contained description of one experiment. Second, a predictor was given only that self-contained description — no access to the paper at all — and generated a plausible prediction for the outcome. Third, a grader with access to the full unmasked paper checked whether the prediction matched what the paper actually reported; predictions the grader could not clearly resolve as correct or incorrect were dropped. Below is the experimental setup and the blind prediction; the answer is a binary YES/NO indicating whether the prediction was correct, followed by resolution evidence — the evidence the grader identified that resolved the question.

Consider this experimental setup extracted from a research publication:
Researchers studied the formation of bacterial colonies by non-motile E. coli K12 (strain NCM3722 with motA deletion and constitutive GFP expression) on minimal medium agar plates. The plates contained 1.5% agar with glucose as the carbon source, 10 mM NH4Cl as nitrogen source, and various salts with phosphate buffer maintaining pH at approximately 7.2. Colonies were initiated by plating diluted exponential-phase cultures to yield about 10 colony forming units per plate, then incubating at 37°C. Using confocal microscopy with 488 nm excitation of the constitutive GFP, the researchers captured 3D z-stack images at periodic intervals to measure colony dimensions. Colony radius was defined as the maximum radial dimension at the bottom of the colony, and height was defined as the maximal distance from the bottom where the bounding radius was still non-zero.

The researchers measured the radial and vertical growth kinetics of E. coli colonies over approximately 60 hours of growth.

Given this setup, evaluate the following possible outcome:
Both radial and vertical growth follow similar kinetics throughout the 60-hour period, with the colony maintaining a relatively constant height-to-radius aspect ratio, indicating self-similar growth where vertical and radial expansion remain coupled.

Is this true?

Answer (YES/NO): NO